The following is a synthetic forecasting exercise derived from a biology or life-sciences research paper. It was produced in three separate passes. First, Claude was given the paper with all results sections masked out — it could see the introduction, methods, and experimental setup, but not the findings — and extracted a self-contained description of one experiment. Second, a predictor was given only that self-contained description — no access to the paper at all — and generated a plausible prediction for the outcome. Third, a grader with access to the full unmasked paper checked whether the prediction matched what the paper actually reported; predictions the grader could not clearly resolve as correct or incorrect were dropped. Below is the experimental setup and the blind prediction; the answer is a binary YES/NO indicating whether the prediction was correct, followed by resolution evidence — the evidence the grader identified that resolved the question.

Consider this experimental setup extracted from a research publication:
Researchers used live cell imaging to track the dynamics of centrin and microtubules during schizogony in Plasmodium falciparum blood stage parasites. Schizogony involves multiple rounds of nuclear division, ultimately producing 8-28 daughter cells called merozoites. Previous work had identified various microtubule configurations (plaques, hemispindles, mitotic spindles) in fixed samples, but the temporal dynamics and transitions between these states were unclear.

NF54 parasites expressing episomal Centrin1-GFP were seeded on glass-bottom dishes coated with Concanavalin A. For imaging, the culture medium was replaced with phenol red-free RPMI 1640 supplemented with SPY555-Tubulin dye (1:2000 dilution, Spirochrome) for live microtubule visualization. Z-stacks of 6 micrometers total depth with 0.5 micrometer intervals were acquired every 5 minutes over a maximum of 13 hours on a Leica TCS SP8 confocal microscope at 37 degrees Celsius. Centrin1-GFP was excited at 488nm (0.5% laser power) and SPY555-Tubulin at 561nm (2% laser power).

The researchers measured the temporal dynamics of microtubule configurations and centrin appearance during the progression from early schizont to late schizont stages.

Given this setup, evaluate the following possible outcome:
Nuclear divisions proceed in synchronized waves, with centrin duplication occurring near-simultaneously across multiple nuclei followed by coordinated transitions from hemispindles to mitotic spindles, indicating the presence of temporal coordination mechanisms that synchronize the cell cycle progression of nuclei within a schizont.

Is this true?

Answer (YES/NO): NO